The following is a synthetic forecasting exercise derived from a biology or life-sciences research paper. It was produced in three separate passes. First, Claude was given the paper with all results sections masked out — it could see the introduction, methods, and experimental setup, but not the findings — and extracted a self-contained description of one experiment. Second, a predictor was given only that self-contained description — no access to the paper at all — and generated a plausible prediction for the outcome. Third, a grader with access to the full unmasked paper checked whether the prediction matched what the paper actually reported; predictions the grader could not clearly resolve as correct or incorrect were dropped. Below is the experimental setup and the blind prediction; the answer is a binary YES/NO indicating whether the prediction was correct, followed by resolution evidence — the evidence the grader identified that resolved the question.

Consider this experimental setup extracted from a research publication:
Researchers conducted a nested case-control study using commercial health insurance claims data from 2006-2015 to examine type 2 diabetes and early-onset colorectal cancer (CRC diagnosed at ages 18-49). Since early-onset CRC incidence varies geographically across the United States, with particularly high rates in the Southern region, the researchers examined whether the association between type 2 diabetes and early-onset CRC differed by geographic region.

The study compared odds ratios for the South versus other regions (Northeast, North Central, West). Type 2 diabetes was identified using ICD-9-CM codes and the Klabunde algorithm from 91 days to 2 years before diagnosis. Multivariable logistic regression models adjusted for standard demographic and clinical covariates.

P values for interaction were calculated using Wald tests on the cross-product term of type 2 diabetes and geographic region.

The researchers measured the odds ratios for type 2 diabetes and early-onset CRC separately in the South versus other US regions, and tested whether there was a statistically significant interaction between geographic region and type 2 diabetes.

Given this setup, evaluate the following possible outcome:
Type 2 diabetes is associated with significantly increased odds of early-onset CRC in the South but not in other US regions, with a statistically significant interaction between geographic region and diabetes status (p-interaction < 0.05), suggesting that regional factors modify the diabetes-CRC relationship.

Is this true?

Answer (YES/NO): NO